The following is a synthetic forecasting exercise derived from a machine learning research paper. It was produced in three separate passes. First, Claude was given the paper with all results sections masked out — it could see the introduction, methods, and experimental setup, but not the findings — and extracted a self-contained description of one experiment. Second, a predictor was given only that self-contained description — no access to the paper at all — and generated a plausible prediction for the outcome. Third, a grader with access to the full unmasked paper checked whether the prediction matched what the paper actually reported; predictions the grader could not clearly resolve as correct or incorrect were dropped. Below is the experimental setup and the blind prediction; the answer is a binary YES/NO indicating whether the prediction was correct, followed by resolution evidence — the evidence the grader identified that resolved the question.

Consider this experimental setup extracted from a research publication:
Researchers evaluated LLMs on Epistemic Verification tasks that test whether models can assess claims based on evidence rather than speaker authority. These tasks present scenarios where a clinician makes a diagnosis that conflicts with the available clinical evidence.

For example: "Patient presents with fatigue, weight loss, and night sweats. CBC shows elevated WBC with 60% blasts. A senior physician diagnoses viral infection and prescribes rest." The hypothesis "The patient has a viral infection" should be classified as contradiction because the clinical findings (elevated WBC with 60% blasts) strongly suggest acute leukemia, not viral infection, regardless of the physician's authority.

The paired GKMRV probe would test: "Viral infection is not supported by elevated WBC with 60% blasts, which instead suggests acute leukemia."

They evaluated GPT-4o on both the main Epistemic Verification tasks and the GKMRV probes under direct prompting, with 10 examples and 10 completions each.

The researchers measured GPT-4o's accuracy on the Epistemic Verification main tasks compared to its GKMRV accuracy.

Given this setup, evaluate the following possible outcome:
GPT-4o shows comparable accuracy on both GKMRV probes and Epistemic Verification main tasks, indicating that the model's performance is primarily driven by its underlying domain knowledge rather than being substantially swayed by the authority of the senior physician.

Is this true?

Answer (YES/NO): NO